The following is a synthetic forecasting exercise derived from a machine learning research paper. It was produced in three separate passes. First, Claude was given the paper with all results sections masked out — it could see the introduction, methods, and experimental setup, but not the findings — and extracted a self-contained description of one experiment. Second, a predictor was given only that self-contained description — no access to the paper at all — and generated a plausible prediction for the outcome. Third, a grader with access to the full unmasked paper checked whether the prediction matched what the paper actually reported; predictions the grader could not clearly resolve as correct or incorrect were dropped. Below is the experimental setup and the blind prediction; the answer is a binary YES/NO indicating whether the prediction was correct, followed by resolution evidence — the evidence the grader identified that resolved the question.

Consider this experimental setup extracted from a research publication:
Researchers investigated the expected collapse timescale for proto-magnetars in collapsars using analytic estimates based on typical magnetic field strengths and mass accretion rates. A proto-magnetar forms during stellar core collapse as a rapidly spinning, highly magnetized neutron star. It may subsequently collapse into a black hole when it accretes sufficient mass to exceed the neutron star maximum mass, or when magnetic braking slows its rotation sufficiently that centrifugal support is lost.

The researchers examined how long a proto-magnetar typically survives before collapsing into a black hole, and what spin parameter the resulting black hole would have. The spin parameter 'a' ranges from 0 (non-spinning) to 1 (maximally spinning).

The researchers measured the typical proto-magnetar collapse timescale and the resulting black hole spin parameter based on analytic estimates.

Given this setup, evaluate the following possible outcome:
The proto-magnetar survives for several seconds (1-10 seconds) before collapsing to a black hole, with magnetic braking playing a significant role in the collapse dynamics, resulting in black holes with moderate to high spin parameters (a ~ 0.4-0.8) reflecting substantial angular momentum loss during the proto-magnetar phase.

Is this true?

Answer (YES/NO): NO